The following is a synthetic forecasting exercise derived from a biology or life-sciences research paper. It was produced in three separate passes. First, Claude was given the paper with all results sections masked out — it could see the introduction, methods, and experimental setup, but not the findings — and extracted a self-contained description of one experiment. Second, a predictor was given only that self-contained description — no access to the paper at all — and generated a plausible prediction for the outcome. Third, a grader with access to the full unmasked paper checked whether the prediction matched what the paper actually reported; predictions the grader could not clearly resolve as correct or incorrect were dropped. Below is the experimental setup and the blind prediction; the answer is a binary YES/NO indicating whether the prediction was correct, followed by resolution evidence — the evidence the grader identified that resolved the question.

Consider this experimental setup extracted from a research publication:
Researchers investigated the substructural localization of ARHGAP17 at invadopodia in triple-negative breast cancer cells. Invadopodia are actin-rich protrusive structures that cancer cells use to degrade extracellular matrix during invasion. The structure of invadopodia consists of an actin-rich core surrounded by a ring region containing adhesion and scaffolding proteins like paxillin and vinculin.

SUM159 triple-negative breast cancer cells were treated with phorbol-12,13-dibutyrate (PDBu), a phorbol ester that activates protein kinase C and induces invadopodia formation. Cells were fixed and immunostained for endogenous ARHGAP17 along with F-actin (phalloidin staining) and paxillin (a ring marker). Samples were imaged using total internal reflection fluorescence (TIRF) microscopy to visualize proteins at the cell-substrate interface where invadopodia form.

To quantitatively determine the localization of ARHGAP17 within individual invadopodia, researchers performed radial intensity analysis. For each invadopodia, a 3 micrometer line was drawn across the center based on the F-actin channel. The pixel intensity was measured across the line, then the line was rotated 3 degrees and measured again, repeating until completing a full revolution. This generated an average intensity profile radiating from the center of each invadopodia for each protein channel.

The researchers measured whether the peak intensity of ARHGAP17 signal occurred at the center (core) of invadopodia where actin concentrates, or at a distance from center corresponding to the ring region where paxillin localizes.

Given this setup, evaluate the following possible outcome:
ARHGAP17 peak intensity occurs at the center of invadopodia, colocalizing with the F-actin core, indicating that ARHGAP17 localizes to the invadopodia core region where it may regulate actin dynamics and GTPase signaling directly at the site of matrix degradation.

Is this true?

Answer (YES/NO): NO